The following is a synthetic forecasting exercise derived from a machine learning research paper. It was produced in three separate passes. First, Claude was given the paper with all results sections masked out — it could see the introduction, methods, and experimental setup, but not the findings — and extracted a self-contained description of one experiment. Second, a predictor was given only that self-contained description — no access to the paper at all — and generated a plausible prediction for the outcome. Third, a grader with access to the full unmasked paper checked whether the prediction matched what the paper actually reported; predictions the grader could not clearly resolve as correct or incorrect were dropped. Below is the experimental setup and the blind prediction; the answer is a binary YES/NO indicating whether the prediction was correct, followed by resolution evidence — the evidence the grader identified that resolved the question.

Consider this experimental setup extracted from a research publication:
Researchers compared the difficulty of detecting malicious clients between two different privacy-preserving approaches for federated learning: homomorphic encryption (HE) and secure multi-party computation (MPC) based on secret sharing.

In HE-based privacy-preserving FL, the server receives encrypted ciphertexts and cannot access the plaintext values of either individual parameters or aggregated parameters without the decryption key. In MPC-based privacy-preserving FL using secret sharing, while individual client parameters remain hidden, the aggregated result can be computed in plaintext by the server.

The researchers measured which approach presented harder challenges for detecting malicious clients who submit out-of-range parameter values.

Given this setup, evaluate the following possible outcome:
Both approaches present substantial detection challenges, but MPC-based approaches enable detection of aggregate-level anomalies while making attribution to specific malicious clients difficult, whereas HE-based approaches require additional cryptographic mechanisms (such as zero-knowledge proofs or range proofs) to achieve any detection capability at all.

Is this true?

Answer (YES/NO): NO